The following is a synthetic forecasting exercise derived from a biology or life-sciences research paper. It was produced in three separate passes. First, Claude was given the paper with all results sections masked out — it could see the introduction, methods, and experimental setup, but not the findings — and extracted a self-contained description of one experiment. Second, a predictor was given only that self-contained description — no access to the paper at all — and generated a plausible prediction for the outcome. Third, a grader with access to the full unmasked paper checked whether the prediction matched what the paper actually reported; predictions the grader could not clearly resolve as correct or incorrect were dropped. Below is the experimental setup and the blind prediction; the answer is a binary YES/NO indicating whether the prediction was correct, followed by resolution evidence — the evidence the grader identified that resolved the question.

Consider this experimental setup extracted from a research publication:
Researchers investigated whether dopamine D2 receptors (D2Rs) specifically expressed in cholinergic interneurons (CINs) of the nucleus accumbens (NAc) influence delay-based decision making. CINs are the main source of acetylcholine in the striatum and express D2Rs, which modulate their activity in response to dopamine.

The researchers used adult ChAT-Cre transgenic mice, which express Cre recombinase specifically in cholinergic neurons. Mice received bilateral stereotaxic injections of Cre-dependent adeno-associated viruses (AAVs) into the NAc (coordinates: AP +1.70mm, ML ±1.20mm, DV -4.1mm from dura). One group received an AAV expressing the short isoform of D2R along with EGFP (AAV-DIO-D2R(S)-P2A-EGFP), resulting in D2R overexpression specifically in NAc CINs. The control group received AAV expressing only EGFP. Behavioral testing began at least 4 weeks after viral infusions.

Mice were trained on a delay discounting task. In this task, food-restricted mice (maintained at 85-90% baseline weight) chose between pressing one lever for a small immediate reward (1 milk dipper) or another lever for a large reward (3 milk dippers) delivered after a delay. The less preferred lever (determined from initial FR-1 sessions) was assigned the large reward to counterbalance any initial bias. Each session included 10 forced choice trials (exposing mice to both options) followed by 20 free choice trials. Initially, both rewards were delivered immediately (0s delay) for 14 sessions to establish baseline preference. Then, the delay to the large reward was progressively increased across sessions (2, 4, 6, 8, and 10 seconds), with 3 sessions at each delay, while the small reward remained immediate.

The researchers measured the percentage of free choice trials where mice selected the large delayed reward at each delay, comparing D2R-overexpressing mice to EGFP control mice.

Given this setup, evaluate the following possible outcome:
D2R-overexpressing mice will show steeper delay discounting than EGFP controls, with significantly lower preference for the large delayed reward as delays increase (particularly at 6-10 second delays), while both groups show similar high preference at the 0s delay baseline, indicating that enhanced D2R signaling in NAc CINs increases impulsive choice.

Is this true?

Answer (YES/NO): YES